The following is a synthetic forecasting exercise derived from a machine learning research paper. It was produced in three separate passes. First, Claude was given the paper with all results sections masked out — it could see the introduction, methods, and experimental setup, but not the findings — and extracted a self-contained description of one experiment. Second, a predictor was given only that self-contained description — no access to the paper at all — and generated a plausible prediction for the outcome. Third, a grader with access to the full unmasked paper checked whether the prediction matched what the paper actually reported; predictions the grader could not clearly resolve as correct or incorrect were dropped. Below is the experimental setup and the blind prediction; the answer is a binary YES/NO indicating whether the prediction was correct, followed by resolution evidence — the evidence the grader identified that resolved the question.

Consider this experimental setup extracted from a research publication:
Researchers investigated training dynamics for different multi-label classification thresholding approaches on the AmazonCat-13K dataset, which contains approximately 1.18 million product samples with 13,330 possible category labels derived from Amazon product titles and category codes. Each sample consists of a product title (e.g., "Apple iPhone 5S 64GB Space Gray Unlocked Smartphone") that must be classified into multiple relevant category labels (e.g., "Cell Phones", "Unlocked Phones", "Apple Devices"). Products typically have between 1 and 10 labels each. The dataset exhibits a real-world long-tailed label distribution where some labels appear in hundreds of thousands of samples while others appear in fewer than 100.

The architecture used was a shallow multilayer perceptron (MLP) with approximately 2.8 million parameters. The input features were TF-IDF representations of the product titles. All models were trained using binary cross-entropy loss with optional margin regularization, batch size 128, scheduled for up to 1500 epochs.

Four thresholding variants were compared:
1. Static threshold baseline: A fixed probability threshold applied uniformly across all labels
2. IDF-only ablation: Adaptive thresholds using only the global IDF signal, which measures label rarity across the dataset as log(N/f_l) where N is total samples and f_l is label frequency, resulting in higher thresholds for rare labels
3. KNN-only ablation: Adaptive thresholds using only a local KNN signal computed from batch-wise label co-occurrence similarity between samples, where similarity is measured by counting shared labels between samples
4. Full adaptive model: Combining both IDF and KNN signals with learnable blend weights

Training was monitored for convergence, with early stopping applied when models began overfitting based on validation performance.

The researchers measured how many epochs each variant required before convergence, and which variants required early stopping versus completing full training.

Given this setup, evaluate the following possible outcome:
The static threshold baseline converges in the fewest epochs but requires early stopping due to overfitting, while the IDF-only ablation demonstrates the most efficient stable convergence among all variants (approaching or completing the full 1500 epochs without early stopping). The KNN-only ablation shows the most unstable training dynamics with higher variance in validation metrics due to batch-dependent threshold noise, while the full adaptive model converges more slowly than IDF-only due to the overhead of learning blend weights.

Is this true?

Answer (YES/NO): NO